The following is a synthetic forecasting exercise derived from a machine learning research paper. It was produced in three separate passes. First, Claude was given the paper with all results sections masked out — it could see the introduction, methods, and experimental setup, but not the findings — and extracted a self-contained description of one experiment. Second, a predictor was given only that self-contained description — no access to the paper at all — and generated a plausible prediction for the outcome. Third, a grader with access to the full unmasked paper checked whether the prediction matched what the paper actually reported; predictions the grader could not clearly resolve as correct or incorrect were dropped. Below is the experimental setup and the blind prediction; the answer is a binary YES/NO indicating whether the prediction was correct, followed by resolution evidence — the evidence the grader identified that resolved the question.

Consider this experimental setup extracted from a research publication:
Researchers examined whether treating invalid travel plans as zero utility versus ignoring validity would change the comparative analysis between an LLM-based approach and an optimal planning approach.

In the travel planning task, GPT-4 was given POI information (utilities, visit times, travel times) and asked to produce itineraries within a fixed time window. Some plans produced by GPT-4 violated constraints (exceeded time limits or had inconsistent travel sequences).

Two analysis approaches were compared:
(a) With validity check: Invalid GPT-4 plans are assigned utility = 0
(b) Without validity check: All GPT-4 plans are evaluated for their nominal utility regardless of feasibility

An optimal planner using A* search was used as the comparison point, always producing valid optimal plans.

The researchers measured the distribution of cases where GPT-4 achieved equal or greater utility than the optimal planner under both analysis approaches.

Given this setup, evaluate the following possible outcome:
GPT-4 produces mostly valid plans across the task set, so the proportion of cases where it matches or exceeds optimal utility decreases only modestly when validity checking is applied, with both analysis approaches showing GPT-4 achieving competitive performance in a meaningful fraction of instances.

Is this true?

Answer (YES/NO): NO